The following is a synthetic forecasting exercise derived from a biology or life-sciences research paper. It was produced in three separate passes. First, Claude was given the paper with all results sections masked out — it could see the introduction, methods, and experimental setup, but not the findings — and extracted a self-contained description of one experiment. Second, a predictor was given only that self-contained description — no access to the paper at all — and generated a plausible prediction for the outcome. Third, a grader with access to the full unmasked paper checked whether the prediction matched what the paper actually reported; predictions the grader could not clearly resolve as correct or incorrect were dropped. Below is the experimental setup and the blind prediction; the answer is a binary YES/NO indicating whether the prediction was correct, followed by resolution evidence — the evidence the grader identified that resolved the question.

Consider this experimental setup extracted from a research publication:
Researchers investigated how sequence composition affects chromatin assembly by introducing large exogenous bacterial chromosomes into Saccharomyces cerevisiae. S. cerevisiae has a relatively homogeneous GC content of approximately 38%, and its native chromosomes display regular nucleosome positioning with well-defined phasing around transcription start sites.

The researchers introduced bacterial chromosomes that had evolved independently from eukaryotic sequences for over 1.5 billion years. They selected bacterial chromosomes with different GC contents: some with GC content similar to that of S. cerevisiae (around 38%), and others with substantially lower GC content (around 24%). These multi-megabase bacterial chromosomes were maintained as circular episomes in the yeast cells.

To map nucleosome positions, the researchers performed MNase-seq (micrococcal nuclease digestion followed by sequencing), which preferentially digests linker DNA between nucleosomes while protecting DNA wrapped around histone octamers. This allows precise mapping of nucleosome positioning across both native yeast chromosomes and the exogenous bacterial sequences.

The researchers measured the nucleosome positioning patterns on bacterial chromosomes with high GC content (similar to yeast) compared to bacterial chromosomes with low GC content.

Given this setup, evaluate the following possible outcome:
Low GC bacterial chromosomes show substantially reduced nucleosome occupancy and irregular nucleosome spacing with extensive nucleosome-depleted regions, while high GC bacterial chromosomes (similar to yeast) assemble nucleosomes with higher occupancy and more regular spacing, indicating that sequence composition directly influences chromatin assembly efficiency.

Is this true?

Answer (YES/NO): NO